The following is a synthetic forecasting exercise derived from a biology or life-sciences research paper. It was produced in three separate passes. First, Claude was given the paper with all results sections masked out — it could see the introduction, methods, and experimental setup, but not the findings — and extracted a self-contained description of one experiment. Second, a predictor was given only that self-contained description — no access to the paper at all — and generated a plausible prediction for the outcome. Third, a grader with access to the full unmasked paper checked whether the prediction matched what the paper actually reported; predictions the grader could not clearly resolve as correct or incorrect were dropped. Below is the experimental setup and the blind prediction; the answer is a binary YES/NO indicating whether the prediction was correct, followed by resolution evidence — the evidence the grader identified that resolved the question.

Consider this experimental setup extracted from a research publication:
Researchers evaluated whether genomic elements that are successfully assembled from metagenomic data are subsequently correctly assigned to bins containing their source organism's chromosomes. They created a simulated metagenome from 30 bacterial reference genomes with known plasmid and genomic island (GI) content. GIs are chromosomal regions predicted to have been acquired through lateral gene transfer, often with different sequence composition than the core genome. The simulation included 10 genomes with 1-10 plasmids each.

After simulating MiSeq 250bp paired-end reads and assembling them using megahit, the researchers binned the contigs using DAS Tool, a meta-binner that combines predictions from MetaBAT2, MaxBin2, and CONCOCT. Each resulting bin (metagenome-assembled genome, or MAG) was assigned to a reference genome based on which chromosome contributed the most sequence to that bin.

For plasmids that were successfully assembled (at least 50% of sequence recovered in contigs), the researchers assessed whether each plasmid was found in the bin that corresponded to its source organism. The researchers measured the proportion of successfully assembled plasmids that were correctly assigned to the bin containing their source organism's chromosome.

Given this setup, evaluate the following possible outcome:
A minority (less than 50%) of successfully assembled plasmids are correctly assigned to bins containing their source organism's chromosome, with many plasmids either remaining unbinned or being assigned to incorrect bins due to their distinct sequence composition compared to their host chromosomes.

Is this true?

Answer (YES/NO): YES